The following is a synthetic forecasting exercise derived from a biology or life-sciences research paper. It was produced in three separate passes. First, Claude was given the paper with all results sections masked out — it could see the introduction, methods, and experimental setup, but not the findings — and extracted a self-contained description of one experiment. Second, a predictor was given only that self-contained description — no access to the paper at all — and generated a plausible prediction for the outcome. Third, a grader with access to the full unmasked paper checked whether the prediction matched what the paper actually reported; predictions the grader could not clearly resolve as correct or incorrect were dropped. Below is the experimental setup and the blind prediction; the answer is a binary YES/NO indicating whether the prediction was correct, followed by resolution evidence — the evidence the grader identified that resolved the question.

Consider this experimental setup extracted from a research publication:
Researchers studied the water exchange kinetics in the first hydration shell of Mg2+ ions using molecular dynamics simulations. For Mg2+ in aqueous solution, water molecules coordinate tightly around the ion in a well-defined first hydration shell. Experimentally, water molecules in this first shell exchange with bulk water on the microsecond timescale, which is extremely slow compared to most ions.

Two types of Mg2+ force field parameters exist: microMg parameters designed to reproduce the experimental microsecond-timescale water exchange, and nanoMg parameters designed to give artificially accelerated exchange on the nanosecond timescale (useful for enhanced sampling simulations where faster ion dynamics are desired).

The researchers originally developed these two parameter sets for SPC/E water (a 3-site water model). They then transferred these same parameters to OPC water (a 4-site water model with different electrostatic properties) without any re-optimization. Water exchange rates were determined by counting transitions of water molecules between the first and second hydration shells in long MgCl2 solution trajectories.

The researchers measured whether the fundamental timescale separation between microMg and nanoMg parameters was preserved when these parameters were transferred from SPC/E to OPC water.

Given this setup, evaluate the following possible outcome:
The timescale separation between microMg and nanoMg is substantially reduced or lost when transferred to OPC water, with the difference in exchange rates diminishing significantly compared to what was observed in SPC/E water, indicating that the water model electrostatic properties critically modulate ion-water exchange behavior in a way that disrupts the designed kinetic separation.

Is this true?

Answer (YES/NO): NO